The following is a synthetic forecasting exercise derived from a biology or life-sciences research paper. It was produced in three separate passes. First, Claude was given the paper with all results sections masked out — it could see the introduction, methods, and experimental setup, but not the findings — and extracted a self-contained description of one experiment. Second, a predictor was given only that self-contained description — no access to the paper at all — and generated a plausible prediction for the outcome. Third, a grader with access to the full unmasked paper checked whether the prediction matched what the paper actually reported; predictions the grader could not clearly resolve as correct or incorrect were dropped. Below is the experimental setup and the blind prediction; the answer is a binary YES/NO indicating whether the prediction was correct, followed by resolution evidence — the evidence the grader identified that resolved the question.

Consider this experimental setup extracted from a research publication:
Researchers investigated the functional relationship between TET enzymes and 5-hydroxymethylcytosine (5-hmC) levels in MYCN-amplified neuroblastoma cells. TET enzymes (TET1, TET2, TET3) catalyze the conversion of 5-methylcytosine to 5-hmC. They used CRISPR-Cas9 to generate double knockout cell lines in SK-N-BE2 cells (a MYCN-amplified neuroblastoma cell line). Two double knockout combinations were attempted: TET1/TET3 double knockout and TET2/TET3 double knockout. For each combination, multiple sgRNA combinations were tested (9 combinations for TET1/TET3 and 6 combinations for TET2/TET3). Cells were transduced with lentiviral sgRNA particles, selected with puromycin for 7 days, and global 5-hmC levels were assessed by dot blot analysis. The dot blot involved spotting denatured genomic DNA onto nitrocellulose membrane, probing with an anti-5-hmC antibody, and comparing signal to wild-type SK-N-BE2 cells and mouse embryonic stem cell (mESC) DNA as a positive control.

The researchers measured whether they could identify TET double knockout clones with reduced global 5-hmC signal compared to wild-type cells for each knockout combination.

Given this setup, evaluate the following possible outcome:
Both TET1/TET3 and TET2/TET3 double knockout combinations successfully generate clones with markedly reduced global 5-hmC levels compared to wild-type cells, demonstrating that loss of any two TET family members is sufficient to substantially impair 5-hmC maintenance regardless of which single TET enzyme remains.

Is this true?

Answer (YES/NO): NO